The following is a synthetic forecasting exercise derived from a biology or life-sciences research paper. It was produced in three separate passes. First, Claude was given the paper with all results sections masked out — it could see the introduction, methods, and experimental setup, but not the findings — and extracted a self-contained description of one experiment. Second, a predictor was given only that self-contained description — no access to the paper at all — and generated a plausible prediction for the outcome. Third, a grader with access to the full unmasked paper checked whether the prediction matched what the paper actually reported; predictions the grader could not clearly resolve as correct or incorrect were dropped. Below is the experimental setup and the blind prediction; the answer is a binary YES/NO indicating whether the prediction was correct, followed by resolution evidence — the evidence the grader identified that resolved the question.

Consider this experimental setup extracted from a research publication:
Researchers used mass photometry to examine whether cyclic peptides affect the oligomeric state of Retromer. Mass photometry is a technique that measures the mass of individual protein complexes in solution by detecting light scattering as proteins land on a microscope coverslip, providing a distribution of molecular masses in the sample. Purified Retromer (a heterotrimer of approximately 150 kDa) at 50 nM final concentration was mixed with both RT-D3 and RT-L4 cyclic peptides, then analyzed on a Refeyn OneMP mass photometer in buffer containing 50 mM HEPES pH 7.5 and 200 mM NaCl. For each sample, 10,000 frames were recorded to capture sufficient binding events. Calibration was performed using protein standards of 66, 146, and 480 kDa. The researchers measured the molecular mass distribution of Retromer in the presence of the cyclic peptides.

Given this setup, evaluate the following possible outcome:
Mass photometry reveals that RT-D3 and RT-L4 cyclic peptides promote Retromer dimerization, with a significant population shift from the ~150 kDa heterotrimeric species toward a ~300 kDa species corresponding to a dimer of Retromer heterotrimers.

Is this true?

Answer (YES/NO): NO